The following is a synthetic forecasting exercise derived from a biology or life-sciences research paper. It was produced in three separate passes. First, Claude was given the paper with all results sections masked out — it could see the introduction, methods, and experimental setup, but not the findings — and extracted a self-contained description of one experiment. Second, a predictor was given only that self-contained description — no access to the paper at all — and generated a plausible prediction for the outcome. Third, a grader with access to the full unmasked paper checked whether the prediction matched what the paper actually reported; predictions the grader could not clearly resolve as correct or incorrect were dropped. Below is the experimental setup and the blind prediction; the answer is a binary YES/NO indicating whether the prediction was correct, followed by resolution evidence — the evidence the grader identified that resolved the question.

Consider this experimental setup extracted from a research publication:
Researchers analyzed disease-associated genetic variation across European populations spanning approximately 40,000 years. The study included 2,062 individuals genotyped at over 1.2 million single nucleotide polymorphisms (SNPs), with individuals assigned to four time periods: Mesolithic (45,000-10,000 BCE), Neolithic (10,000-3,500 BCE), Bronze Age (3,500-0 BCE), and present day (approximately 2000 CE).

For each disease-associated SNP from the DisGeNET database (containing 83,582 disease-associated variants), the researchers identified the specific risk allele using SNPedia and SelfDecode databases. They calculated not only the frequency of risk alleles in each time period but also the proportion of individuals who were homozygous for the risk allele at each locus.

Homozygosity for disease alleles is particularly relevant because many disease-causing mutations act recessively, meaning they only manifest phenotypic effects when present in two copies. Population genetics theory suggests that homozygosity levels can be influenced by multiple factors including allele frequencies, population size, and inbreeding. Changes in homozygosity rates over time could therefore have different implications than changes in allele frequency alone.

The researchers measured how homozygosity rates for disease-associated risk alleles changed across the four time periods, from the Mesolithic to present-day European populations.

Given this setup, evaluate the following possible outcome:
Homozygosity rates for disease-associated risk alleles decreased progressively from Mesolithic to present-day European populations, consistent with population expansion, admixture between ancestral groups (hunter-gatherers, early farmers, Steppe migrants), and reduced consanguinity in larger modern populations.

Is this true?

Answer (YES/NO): YES